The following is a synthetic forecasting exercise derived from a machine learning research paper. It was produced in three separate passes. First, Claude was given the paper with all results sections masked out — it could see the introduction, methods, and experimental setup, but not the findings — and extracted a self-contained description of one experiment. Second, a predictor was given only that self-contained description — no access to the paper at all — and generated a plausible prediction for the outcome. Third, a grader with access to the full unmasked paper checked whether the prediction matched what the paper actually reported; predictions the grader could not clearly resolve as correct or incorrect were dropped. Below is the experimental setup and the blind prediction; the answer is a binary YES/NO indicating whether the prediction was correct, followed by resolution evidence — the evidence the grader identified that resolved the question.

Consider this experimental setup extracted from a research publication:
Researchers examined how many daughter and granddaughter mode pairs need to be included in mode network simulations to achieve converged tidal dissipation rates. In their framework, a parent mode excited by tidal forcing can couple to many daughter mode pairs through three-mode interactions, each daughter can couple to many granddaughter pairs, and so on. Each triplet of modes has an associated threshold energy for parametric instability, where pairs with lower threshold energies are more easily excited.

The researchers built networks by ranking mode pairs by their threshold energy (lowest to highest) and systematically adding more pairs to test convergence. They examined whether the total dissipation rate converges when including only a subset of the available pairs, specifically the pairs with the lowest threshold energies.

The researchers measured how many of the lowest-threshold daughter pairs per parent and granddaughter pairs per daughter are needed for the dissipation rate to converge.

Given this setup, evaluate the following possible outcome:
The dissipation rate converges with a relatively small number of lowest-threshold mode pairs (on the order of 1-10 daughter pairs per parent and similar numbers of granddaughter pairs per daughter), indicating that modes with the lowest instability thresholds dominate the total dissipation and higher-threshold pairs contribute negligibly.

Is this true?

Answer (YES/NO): NO